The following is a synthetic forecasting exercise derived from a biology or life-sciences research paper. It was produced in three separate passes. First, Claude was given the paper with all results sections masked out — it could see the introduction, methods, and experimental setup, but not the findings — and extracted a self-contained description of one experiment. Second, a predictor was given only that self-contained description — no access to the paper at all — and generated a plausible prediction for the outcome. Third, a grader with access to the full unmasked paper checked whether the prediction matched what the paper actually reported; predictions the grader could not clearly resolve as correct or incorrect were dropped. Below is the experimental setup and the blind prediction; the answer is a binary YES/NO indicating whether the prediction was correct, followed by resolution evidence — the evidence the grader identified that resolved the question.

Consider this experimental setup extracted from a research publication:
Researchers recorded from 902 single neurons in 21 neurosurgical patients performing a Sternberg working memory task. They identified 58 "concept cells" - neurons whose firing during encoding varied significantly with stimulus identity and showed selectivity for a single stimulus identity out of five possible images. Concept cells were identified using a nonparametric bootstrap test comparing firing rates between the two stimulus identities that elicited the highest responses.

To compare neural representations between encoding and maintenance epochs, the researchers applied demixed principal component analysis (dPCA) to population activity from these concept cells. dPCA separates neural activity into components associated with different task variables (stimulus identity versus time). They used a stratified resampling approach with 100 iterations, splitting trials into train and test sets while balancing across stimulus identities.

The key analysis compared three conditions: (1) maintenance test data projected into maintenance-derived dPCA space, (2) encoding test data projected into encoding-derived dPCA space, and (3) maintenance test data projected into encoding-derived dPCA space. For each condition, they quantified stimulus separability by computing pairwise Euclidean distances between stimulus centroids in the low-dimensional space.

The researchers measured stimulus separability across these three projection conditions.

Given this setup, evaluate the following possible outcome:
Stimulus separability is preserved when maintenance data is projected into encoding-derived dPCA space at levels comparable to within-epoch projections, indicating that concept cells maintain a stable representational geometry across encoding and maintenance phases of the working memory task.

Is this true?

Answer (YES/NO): NO